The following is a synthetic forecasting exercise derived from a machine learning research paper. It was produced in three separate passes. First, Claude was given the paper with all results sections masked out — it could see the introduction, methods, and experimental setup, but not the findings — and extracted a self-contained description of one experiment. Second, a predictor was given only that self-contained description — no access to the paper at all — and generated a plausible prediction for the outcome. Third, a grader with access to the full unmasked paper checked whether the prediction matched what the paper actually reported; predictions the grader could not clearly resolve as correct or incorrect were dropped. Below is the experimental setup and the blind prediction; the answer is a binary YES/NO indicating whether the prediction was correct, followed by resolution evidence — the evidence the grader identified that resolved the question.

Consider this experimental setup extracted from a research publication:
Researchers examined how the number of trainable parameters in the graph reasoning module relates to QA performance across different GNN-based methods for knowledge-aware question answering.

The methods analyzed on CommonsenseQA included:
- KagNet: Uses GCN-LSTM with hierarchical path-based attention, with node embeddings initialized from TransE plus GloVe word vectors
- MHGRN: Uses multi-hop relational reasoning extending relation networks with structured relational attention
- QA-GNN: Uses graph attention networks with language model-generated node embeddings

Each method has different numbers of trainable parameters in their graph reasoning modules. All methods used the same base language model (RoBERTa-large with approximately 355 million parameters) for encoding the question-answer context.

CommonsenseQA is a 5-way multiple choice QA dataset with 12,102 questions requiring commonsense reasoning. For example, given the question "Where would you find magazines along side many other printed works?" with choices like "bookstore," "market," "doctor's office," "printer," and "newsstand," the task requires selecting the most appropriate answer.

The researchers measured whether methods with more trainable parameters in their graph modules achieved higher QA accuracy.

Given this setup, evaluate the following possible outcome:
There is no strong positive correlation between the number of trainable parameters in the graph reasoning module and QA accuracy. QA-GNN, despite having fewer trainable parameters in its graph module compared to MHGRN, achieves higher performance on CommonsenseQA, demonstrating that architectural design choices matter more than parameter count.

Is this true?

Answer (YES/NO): NO